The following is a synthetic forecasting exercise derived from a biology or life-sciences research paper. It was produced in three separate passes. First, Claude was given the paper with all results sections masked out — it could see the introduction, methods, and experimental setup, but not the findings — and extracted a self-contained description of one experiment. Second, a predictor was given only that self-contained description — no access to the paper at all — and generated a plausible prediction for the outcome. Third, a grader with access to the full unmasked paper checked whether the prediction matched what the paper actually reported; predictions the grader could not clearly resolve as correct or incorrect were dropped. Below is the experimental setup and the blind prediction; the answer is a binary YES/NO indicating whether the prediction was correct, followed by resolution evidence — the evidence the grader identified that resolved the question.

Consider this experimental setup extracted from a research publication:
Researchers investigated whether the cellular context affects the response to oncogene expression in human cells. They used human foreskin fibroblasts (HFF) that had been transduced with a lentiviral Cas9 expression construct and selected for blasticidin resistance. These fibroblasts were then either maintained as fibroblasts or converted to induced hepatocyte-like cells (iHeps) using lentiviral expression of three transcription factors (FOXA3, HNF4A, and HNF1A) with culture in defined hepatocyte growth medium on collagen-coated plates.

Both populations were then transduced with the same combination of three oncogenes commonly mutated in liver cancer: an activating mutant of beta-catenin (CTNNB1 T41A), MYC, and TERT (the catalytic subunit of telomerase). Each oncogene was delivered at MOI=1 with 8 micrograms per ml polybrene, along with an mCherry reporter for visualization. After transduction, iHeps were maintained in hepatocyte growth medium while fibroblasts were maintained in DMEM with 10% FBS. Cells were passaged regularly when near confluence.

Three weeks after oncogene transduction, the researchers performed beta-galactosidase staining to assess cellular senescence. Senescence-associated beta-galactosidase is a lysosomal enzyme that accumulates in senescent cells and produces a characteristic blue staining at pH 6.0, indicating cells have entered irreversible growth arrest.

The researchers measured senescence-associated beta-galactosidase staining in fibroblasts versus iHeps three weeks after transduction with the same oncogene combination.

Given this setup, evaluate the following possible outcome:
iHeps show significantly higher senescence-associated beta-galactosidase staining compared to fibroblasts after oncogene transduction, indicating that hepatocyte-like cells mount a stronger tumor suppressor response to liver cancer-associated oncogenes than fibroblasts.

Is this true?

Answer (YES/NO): NO